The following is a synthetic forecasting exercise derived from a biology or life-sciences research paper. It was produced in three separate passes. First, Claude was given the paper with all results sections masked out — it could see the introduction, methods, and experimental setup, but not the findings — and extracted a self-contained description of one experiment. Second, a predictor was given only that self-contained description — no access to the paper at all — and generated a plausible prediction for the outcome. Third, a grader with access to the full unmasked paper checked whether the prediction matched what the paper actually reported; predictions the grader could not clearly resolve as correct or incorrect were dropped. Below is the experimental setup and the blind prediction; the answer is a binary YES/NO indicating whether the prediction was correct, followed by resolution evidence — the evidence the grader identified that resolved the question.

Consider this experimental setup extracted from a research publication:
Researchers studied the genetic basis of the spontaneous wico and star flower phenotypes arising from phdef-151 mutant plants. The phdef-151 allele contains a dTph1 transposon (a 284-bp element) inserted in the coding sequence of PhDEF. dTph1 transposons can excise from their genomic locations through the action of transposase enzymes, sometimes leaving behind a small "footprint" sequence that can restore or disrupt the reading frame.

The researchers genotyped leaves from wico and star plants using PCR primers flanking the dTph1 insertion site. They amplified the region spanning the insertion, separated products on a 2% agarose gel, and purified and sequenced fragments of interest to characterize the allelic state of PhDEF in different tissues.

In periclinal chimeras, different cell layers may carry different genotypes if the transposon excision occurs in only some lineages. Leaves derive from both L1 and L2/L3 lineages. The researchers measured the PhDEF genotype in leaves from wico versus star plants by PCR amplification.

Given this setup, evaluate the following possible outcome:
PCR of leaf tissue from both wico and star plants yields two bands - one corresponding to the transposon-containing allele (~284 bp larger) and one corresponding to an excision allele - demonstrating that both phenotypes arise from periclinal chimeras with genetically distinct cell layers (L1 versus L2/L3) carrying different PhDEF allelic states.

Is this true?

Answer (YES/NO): NO